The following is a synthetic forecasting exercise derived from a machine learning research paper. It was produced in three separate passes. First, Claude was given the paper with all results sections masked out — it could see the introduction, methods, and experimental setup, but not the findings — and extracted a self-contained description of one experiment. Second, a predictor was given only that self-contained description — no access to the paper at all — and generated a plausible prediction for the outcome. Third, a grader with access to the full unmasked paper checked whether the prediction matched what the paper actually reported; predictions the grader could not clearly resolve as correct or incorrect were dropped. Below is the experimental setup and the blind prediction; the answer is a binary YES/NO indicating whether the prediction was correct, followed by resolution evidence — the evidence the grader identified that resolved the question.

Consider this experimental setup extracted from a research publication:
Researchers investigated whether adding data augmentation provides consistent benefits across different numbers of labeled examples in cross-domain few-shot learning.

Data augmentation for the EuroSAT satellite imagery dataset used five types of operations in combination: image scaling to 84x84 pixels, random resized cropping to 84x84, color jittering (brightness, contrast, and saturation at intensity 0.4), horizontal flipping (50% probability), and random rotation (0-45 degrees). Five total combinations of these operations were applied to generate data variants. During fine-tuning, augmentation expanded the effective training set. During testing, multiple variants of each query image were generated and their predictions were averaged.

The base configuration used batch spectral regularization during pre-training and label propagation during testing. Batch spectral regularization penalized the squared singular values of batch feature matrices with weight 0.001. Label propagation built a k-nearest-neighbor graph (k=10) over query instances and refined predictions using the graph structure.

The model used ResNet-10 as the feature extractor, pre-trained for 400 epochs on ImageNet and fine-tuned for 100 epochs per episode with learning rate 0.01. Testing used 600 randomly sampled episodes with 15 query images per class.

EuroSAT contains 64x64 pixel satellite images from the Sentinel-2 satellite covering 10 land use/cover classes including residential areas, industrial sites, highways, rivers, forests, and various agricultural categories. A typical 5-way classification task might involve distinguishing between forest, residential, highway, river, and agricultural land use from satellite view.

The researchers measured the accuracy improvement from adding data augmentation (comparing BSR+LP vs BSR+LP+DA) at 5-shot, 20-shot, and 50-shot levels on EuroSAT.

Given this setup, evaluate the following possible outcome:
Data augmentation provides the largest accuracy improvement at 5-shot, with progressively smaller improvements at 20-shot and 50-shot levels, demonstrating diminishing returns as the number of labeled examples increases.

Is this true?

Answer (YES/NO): NO